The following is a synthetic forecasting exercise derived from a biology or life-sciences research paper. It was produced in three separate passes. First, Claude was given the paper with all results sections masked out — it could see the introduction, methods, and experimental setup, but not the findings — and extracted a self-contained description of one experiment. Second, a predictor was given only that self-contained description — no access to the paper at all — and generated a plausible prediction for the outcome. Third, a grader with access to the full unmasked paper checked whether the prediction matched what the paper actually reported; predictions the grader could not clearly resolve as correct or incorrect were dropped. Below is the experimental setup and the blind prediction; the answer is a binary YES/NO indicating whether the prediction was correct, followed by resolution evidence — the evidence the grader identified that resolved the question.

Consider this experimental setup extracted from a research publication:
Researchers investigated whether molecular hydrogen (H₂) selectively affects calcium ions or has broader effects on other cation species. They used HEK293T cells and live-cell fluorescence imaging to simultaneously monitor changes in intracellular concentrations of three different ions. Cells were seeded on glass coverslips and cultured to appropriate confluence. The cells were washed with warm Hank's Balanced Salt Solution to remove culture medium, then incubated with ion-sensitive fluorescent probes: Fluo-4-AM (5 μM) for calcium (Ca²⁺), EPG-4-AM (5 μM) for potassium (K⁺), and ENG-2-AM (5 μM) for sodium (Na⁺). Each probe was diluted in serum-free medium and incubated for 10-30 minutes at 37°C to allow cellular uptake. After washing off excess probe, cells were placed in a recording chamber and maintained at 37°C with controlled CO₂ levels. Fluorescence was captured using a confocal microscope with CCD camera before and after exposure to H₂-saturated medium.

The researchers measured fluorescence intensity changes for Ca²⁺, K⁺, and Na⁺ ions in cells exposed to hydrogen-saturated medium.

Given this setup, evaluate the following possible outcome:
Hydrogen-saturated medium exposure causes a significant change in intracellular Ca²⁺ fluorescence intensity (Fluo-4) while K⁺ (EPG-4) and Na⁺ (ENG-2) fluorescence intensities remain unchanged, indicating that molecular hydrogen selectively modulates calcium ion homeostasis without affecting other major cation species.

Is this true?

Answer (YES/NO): NO